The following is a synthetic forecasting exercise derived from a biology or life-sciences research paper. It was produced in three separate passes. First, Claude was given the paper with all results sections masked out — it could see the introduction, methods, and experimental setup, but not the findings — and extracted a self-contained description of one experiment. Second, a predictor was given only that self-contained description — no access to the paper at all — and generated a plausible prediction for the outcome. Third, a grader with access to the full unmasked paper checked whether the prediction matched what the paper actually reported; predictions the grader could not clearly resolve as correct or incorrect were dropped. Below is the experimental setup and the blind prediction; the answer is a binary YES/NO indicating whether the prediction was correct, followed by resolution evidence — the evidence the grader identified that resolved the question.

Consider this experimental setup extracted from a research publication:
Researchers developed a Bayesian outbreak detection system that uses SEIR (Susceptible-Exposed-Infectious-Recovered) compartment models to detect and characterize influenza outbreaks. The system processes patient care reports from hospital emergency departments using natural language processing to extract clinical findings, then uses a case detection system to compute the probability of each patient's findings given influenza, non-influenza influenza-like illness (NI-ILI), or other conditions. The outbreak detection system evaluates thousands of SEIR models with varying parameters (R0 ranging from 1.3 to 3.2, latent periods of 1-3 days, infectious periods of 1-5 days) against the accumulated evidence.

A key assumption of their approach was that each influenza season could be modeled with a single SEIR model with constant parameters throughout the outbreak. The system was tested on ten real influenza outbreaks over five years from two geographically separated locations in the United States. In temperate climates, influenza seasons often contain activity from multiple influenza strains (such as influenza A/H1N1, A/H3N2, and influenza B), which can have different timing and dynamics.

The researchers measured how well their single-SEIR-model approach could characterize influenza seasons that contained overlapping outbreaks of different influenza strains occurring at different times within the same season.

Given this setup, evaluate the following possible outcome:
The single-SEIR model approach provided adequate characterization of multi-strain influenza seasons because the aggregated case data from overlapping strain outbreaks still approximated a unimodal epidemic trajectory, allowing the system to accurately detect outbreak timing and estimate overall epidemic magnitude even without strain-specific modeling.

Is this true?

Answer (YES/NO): NO